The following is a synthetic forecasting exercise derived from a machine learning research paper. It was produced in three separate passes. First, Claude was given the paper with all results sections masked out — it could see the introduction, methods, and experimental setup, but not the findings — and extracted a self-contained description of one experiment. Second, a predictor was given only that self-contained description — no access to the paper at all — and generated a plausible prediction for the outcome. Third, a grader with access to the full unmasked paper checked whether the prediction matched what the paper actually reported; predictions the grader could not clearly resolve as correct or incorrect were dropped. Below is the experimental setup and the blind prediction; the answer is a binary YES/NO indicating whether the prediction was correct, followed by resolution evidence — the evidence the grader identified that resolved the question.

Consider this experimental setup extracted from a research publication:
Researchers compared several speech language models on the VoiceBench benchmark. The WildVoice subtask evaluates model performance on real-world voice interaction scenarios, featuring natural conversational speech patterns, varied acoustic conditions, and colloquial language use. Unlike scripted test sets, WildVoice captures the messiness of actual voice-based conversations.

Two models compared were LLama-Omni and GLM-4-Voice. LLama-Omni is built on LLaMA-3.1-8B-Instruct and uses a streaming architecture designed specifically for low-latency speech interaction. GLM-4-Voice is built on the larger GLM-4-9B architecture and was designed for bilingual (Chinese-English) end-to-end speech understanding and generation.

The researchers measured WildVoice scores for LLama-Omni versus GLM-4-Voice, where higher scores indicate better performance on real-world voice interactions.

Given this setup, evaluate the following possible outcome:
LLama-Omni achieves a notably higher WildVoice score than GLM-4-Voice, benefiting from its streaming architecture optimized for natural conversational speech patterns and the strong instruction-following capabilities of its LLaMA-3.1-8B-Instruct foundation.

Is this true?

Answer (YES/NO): NO